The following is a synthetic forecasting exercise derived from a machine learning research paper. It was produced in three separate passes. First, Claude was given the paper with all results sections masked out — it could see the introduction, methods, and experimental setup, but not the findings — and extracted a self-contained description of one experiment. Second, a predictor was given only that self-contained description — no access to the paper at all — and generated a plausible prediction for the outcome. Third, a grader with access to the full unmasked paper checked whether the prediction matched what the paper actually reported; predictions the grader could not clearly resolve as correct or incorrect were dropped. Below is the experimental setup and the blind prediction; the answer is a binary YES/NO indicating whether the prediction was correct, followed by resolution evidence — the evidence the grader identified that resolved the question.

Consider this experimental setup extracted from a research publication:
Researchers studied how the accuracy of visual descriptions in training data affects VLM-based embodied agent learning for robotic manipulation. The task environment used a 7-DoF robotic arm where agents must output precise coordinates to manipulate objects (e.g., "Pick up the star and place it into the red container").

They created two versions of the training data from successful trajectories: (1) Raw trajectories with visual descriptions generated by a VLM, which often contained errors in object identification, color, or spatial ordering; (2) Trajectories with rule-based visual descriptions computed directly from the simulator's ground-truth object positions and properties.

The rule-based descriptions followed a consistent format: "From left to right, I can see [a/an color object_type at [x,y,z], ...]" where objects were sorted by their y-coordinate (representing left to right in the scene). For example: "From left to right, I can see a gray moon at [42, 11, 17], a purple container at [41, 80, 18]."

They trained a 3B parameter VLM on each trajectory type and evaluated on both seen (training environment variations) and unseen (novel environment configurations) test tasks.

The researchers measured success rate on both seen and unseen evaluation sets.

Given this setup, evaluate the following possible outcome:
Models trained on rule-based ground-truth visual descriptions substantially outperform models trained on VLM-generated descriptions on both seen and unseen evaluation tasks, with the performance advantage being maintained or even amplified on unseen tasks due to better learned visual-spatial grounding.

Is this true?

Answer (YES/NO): YES